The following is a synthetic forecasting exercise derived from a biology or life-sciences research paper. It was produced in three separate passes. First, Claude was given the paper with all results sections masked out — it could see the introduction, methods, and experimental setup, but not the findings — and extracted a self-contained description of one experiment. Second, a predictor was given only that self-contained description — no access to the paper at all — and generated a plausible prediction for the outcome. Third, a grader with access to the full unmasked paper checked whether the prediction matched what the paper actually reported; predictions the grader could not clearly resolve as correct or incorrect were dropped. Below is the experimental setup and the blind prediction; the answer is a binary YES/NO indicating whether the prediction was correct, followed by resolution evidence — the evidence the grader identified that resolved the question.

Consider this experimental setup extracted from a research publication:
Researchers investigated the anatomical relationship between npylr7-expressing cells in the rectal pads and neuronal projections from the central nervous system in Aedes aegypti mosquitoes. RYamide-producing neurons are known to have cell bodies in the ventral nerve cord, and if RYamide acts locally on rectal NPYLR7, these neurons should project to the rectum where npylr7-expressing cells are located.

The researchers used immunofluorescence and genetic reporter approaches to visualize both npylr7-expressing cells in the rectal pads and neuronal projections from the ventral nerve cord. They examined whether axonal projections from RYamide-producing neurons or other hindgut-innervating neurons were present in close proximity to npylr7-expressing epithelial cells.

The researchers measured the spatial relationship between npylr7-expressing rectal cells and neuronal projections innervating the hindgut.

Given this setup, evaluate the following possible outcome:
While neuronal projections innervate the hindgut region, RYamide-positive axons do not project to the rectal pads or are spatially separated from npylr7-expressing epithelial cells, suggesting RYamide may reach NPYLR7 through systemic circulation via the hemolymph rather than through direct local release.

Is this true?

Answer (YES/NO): NO